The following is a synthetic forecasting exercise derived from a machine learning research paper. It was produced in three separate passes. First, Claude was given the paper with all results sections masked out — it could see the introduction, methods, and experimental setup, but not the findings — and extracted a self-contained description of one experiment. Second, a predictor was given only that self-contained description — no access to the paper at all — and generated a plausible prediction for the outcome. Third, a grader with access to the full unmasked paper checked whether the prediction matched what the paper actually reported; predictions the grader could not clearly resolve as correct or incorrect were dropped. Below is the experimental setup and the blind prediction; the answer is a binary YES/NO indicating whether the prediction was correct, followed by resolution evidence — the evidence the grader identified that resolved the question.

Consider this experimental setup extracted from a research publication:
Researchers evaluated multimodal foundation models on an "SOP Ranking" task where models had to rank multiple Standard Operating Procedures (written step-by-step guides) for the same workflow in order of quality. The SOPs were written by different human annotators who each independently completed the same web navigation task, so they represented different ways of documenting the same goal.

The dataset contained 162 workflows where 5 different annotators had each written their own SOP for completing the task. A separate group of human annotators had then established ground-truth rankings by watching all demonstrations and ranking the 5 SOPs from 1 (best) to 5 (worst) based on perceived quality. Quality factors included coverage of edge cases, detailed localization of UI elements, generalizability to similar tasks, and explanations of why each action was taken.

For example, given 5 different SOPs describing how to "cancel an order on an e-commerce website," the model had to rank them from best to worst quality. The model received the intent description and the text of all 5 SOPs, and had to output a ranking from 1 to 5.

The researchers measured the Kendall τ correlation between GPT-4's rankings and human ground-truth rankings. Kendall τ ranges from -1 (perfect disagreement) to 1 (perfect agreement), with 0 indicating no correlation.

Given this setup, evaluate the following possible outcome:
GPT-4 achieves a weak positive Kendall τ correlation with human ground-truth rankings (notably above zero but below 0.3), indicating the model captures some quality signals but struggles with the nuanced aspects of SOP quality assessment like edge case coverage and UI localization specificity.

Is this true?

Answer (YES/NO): NO